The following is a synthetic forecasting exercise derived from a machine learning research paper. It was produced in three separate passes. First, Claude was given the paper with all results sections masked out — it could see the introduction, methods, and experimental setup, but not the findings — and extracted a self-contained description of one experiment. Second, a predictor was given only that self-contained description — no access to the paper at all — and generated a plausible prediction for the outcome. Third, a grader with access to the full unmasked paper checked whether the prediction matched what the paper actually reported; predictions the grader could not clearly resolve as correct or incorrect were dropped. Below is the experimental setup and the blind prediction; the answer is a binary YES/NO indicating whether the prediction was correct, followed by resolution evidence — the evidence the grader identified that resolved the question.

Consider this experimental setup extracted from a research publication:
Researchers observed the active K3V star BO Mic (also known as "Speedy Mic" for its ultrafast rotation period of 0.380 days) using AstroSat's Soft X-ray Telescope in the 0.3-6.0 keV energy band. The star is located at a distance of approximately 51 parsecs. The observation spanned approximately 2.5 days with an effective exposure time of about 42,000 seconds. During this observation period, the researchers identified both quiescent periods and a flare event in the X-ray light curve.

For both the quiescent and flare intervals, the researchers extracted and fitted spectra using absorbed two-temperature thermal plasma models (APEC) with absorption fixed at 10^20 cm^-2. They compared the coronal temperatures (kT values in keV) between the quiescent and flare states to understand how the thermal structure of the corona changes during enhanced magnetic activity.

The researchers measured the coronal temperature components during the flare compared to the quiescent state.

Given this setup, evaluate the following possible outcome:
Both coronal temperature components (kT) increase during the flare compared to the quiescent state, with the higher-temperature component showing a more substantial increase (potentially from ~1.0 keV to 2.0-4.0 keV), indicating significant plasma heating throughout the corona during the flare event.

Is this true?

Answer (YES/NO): YES